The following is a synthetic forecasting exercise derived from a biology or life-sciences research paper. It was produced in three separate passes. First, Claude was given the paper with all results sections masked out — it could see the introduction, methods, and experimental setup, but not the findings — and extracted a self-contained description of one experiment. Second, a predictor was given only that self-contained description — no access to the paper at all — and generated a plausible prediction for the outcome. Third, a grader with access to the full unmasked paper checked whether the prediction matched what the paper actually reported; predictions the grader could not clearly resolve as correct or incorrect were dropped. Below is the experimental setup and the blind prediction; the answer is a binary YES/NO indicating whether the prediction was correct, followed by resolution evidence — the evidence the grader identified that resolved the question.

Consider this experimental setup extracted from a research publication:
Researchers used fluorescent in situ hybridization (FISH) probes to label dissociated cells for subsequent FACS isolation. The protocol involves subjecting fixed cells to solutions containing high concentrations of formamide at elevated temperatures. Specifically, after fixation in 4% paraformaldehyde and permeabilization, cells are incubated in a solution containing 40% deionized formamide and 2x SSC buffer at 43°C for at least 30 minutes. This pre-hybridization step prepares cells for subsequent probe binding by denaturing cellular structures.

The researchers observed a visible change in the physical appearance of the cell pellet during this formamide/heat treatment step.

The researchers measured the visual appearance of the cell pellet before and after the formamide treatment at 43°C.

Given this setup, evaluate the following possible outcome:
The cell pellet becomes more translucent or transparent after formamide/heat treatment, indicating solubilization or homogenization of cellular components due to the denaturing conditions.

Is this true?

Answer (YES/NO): YES